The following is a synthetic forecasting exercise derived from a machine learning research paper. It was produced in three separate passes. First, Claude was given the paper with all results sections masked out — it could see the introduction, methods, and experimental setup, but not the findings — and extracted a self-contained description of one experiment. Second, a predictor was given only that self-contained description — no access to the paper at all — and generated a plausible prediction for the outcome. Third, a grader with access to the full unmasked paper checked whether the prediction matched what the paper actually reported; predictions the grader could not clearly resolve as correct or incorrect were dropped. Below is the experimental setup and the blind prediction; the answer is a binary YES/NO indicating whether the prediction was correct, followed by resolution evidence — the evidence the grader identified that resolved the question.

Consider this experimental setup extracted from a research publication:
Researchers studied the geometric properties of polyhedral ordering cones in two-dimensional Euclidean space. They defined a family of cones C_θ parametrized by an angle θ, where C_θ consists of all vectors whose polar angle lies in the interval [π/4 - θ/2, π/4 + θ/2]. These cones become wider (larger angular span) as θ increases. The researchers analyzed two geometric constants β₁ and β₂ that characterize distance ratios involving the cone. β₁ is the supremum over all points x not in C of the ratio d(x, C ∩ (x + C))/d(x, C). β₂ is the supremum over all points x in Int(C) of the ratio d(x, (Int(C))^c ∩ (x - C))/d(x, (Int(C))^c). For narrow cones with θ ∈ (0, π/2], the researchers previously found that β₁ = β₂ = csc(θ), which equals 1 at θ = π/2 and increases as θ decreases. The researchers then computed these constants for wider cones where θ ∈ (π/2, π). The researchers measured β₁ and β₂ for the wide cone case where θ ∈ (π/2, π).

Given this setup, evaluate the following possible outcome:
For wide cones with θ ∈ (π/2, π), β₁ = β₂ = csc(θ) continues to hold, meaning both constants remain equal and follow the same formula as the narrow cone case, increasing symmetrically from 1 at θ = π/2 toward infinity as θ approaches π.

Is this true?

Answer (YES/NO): NO